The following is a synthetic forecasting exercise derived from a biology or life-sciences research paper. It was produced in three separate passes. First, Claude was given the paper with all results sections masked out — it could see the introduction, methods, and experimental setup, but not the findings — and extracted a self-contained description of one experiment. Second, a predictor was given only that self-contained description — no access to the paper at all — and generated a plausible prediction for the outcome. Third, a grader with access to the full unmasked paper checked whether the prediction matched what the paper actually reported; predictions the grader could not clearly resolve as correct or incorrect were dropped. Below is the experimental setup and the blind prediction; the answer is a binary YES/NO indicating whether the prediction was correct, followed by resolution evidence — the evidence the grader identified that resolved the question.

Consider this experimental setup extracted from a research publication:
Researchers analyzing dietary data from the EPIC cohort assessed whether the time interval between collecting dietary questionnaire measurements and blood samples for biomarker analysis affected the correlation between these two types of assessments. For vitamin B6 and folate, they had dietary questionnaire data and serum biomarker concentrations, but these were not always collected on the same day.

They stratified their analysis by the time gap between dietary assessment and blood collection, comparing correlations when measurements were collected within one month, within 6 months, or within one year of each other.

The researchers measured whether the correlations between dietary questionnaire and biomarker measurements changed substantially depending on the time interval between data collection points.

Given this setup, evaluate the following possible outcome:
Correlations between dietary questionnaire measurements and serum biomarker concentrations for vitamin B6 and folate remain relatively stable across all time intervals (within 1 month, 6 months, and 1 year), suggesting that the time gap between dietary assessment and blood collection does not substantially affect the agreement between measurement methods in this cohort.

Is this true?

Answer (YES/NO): YES